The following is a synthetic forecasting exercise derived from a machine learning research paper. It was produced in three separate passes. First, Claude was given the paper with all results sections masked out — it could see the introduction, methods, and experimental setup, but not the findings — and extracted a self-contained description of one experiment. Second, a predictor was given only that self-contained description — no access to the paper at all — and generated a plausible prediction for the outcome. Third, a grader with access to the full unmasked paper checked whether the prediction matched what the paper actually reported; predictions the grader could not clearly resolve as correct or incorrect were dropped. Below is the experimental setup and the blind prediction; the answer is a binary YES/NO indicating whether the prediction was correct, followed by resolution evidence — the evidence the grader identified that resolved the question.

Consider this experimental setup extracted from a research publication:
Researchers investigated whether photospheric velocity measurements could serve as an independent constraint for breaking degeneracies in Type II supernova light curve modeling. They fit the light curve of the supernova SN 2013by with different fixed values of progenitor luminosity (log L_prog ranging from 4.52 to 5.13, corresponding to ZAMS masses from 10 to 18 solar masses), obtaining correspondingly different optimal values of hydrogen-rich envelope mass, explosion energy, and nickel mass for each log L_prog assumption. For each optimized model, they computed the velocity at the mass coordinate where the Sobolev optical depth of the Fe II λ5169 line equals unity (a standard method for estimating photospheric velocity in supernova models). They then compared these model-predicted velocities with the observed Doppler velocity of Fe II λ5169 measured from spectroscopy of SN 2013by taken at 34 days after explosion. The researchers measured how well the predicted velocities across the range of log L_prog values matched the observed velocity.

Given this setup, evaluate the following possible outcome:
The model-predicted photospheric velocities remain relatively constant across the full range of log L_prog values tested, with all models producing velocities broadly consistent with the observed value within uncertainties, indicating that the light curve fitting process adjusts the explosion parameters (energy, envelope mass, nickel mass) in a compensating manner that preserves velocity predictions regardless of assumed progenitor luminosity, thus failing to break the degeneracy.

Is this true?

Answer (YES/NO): YES